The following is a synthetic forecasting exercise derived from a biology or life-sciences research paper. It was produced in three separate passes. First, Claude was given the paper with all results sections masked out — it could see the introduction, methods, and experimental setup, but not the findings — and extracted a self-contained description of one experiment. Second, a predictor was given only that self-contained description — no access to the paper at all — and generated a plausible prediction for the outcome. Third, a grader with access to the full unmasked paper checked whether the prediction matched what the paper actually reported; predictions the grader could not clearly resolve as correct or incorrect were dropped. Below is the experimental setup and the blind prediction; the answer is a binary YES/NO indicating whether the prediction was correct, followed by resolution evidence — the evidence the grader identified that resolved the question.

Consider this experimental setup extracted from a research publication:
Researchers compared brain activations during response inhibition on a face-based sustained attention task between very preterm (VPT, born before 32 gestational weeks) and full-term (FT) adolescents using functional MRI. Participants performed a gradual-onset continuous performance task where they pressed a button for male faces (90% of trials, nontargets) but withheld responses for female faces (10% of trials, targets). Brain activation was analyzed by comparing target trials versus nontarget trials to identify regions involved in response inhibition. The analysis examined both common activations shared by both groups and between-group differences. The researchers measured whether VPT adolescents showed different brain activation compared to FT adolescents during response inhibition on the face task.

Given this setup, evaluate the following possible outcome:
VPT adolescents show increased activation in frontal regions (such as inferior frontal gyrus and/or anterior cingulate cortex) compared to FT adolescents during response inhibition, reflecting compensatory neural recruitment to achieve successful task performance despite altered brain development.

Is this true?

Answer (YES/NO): NO